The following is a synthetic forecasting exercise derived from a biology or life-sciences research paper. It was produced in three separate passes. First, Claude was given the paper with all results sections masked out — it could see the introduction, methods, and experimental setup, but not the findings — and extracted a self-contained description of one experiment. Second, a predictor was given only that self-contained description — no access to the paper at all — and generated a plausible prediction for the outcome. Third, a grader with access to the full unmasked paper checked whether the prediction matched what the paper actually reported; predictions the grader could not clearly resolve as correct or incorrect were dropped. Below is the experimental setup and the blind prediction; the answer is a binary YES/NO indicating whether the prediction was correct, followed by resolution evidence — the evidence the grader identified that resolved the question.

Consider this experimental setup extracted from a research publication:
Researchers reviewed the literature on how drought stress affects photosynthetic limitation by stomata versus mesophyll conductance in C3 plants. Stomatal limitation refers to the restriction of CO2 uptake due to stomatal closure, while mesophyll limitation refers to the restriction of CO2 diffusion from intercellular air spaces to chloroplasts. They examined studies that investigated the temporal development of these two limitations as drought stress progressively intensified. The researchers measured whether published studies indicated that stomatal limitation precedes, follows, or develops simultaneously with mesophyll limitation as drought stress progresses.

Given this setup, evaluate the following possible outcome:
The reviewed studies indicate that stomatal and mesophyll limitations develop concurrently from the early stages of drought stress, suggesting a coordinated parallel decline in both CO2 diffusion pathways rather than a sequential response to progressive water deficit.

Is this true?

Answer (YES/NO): NO